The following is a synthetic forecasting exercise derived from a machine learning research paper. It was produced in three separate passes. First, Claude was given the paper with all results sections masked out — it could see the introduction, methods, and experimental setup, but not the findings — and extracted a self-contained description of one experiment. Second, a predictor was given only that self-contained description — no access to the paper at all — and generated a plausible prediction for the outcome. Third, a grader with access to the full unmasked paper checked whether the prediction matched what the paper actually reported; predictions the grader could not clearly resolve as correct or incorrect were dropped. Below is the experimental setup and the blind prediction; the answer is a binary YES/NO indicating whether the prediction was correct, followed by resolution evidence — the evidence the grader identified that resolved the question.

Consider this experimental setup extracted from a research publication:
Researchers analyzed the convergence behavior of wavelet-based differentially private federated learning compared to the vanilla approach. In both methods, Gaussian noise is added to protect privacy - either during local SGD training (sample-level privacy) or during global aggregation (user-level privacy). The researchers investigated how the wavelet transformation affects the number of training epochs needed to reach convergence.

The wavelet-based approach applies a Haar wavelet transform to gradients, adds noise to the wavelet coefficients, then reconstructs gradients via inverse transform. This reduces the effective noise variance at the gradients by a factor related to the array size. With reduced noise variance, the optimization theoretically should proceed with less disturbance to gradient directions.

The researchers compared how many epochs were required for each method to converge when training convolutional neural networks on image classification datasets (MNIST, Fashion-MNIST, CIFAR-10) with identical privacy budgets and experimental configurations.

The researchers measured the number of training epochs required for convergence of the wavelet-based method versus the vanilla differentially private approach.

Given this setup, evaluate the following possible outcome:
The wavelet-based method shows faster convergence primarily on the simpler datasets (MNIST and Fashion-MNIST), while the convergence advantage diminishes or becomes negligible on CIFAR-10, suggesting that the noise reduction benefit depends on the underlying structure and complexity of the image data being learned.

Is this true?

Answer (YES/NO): NO